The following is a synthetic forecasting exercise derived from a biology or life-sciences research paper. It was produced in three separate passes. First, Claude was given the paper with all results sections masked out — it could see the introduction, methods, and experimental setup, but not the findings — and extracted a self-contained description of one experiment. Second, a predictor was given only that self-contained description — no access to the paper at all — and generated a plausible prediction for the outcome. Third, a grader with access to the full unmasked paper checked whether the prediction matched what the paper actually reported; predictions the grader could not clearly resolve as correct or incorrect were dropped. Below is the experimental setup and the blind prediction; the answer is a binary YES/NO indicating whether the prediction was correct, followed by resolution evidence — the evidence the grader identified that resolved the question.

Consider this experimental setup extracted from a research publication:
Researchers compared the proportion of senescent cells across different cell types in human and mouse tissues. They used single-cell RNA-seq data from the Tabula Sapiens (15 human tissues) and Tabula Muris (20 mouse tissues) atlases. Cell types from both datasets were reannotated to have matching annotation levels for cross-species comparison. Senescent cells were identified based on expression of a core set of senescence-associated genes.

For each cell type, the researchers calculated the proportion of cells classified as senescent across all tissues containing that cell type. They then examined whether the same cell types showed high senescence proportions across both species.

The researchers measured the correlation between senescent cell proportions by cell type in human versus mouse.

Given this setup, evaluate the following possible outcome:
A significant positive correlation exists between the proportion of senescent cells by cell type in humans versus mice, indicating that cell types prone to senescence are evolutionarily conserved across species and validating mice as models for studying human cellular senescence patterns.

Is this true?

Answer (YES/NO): YES